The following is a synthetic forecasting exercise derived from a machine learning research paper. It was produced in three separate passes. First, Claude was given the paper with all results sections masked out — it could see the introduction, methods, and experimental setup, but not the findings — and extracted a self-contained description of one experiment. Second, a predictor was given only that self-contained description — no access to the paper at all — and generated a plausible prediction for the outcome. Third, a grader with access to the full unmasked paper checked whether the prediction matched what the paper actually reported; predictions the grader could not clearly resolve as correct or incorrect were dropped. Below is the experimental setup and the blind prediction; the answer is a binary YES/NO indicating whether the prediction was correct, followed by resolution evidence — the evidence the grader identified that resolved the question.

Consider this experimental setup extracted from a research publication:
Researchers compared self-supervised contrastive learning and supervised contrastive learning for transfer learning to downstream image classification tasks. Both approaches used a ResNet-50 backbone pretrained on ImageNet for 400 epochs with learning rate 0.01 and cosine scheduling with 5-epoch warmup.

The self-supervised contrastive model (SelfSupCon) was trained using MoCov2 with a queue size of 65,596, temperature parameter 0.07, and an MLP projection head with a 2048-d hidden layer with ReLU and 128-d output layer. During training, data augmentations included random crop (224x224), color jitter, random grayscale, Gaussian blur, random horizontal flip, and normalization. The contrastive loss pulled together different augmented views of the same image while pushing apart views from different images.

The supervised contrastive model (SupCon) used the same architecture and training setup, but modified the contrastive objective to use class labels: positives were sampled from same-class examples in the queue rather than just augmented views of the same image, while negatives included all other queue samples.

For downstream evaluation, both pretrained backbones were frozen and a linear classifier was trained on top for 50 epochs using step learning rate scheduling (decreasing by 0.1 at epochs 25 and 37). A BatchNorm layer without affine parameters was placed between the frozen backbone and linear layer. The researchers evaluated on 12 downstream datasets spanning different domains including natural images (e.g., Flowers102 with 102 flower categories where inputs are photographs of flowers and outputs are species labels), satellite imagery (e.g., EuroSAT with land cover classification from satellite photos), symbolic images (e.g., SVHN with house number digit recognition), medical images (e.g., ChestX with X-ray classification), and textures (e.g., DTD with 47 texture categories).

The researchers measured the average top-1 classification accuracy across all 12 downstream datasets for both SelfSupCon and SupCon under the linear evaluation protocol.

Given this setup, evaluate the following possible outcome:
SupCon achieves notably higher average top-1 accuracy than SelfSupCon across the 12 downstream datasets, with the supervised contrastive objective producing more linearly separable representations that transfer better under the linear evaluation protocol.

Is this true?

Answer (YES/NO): NO